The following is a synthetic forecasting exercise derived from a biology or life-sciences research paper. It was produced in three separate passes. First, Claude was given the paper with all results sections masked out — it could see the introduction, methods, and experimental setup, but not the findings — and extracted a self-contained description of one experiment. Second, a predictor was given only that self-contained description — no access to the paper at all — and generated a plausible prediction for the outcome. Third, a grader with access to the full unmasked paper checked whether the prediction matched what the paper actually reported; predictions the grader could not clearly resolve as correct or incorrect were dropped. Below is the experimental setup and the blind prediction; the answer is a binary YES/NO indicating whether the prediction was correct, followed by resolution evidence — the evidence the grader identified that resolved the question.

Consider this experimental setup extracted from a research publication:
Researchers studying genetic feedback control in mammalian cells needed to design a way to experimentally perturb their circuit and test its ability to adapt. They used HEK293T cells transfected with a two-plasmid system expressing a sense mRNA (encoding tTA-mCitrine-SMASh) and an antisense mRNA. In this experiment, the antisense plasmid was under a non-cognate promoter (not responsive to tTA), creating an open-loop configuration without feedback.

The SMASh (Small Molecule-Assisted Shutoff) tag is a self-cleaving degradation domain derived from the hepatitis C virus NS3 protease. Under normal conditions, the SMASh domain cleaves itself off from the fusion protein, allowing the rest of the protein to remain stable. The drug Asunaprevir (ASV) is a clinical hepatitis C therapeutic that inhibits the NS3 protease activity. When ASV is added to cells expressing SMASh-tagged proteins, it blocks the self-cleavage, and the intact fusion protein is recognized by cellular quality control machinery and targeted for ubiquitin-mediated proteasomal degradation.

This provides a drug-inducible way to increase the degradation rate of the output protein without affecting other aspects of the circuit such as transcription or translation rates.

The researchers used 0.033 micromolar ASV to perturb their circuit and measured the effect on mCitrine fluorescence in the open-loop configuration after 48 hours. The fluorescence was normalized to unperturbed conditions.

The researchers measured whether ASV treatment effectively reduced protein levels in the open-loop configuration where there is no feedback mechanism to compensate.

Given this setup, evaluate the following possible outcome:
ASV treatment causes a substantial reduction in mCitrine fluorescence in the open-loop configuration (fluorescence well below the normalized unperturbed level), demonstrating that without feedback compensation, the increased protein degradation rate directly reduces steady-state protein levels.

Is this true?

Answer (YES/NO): YES